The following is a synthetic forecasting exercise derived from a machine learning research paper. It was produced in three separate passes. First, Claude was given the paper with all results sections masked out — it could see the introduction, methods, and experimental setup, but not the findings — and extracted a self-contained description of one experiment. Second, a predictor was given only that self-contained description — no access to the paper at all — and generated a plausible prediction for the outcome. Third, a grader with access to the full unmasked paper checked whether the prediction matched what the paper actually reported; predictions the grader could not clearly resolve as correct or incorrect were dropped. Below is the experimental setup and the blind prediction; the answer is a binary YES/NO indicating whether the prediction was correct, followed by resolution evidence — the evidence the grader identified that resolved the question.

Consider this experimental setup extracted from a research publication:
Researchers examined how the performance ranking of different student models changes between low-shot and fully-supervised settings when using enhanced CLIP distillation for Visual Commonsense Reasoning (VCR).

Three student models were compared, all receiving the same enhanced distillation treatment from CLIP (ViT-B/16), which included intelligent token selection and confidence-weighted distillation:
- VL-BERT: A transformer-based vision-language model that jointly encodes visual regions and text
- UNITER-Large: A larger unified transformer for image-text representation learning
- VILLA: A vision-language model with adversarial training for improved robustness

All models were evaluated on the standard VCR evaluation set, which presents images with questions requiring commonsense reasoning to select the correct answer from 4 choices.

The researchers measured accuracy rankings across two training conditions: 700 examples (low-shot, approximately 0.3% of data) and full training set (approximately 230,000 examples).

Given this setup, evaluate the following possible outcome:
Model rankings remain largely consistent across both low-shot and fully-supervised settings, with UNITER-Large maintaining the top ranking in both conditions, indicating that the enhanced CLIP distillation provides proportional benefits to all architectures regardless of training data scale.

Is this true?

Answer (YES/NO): NO